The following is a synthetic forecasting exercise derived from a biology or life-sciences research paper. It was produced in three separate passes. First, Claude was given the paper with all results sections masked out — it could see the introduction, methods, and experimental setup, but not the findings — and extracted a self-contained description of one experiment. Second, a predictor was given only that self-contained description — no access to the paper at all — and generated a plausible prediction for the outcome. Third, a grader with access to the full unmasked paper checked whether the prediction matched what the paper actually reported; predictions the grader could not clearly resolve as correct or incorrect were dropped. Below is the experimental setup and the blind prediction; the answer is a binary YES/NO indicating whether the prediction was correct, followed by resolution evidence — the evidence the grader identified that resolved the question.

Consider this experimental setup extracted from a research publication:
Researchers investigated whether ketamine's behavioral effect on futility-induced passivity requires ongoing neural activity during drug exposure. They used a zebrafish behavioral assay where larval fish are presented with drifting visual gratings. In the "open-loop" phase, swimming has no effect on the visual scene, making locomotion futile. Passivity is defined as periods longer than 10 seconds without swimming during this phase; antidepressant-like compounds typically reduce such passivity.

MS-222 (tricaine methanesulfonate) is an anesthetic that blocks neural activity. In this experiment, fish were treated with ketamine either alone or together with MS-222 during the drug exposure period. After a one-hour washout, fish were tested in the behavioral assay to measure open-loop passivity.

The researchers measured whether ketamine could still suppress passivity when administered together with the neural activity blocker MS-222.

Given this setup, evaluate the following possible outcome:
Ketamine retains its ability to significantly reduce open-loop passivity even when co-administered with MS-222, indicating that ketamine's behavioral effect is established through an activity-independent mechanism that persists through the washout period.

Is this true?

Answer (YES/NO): YES